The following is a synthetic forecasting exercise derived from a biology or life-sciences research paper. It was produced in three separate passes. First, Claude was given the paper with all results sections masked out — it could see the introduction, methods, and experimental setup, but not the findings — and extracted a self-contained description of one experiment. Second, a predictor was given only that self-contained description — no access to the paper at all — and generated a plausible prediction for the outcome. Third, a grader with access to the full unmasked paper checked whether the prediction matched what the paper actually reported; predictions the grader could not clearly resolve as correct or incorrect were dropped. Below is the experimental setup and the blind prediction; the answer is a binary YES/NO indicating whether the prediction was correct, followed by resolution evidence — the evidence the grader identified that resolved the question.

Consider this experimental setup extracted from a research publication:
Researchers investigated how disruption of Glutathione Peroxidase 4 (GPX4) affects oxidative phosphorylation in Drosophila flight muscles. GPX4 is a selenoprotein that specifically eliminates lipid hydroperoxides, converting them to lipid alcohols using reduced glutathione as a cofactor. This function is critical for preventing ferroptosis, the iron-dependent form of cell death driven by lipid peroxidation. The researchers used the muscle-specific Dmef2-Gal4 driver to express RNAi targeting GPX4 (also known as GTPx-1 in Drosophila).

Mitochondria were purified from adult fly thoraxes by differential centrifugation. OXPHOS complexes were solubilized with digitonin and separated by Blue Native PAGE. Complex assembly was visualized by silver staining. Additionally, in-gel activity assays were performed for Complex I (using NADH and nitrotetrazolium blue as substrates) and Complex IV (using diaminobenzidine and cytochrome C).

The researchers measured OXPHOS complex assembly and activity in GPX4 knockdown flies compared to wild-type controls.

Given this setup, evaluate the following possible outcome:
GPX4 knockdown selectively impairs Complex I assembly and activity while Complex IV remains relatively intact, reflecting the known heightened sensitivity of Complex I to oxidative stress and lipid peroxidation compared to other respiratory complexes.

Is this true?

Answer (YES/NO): NO